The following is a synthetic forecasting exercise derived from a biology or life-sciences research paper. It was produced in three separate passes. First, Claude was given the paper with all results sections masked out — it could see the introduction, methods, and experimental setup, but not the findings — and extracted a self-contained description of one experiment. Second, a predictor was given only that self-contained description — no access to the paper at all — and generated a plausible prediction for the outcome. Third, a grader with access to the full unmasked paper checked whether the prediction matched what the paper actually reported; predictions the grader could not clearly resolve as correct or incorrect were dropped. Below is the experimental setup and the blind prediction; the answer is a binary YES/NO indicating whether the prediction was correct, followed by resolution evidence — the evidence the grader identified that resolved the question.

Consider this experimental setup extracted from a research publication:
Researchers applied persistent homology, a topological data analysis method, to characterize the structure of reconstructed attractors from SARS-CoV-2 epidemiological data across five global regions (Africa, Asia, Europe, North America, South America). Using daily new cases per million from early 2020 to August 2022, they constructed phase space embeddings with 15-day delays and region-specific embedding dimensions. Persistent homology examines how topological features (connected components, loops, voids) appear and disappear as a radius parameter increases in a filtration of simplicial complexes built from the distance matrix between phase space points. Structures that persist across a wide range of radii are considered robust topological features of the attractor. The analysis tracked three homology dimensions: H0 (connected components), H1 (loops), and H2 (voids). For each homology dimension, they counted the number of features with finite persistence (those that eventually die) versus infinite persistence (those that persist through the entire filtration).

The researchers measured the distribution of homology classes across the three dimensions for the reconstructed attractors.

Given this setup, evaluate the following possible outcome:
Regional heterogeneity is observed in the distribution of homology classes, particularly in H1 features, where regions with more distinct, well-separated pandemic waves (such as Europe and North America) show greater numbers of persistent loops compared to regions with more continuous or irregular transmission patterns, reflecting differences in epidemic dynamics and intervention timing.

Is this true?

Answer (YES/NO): NO